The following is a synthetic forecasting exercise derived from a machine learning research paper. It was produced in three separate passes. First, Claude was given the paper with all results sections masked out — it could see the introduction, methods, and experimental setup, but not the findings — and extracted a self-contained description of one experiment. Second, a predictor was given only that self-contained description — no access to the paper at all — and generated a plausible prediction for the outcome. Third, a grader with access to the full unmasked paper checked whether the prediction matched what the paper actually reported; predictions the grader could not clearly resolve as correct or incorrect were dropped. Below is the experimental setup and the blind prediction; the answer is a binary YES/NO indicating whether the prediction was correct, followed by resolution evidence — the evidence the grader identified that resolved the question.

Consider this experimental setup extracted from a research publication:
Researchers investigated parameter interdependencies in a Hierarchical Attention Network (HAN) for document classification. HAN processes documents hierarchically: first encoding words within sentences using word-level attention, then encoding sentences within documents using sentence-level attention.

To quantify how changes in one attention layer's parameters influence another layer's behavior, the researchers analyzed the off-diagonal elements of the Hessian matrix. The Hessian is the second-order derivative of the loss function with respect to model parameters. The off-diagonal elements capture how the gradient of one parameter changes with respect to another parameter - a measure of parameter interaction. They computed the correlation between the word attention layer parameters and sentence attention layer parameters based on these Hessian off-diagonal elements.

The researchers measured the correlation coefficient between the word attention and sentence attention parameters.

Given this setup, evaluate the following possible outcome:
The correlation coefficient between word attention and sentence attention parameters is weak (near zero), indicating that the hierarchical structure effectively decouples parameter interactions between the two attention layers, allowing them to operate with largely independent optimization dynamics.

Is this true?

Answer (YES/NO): NO